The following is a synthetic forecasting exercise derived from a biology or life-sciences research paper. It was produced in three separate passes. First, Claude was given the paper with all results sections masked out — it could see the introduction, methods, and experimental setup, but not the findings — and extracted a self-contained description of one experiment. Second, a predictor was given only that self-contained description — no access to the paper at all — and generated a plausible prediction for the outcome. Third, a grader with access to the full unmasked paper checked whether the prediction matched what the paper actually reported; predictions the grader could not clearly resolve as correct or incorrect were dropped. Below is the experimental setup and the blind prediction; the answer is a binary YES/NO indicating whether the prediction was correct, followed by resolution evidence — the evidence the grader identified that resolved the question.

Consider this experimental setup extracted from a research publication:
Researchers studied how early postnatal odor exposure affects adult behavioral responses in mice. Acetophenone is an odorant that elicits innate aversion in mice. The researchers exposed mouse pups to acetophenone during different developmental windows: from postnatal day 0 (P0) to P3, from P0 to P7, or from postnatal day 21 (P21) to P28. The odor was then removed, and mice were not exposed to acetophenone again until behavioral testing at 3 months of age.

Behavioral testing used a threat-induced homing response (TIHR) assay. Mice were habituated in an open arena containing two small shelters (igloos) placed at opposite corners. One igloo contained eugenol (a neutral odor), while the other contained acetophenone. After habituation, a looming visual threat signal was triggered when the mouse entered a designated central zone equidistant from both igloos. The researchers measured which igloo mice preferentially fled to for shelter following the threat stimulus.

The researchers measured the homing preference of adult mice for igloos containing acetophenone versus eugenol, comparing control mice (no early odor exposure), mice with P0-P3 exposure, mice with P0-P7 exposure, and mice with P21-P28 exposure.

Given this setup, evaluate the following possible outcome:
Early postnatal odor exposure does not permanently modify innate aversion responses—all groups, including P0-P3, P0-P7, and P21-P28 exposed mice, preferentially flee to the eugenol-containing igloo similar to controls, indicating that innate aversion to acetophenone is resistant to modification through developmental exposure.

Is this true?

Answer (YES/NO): NO